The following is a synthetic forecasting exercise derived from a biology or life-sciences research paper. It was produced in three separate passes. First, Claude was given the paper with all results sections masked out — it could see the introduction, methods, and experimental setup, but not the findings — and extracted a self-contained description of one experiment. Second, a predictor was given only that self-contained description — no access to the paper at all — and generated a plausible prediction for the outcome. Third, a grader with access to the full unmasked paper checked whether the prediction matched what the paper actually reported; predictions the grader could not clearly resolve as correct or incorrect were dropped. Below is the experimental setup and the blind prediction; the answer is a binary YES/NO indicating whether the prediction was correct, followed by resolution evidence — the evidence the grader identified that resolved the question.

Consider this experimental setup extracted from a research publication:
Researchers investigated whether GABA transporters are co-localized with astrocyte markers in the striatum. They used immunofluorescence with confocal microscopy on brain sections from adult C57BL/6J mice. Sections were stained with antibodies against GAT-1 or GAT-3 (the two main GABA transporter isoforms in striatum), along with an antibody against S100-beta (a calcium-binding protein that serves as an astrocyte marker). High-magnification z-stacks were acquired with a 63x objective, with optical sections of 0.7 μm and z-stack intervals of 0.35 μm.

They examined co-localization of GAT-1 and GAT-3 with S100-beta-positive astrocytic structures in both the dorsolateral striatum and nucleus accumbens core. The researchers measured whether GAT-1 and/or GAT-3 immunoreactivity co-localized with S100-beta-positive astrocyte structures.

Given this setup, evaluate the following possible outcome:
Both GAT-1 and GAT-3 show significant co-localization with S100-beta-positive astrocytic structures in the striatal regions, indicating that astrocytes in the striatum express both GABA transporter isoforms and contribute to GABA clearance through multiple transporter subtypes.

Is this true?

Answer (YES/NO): NO